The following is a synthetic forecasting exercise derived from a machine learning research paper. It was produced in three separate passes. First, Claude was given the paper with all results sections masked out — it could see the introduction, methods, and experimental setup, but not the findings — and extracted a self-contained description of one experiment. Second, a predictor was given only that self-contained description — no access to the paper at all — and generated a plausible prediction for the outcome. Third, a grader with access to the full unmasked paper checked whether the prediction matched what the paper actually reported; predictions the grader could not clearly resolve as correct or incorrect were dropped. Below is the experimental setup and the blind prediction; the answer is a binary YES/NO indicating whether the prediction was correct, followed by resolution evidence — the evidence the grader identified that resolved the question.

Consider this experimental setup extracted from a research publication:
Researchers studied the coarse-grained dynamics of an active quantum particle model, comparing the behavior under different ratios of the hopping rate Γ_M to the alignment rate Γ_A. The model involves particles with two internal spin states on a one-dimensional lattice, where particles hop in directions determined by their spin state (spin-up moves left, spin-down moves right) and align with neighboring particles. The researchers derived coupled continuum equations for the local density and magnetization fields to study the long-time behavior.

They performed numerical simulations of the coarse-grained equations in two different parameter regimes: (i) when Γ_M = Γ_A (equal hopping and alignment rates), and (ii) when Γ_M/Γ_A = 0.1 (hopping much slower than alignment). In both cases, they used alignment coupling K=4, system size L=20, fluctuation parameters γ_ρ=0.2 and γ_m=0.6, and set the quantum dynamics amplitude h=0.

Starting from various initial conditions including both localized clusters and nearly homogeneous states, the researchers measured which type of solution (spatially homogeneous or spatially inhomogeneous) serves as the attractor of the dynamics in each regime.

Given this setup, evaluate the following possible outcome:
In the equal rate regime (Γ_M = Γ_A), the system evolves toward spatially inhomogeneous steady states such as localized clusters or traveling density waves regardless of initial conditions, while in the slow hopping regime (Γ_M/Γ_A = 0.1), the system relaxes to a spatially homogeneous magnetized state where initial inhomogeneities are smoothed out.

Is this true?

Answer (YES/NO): NO